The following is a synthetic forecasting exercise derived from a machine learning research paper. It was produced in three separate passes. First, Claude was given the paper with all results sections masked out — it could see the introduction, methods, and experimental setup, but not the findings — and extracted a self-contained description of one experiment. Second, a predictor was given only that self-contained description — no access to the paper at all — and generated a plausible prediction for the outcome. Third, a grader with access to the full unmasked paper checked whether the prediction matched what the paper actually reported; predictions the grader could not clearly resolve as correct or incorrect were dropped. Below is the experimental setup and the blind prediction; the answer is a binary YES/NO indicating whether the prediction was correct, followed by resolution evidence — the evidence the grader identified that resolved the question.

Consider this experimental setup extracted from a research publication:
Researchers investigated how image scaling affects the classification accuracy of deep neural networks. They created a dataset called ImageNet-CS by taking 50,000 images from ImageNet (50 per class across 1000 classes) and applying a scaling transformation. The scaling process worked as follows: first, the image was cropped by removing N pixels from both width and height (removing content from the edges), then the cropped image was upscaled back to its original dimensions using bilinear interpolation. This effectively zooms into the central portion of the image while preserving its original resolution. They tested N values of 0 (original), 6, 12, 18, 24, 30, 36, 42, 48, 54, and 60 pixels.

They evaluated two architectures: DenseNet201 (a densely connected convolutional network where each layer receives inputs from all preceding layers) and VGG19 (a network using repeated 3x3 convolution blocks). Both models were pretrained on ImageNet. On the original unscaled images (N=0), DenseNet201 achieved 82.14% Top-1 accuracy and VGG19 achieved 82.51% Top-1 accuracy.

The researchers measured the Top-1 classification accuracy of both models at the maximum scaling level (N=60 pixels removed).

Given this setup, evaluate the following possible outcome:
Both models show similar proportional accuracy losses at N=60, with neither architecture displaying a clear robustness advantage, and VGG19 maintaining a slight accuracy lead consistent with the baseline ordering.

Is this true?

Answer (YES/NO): NO